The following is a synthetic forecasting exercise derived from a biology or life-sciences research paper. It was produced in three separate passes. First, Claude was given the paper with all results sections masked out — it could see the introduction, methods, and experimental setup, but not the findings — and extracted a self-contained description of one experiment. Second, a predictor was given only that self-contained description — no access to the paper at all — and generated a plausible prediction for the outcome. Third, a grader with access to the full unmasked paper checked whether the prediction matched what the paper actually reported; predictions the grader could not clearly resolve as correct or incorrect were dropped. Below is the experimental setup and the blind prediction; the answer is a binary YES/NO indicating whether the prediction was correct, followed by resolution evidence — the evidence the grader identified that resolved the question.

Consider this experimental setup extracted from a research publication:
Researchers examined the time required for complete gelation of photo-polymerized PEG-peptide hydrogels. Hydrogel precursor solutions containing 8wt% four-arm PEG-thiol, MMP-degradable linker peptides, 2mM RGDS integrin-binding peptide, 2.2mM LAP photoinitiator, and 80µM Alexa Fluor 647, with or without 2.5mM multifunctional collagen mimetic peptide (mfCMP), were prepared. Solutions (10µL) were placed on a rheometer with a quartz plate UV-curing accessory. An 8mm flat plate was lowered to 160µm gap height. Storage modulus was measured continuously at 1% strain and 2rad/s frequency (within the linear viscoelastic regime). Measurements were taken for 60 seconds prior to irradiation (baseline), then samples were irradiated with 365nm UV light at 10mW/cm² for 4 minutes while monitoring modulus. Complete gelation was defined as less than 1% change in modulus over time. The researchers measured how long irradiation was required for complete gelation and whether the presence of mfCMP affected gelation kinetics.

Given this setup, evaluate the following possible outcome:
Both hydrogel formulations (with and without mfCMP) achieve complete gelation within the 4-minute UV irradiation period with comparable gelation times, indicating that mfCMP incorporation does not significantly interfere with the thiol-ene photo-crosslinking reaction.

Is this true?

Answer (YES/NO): YES